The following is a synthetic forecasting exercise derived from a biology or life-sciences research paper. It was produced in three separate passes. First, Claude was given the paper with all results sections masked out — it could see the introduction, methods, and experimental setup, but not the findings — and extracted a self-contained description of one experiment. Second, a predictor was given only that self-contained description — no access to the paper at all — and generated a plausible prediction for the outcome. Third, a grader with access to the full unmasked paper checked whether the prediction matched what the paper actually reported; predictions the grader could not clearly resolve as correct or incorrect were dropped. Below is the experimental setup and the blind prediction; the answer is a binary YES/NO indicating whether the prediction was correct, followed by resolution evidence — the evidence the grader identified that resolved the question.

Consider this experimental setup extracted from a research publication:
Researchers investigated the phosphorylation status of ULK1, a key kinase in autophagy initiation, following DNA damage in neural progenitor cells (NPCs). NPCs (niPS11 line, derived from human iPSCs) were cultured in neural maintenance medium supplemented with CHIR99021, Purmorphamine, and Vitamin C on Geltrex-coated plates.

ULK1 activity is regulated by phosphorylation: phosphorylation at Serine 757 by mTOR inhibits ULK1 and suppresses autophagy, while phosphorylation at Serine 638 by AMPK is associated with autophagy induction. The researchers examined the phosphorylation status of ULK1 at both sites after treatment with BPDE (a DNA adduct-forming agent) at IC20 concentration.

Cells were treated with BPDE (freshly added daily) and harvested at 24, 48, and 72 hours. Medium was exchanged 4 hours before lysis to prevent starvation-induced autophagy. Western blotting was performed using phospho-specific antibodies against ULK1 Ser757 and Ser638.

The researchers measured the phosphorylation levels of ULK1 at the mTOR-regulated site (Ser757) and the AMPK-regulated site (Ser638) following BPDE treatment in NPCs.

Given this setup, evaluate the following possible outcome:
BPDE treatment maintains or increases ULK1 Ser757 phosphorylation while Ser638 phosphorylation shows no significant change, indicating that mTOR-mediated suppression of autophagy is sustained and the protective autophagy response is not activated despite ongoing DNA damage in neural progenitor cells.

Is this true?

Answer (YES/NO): NO